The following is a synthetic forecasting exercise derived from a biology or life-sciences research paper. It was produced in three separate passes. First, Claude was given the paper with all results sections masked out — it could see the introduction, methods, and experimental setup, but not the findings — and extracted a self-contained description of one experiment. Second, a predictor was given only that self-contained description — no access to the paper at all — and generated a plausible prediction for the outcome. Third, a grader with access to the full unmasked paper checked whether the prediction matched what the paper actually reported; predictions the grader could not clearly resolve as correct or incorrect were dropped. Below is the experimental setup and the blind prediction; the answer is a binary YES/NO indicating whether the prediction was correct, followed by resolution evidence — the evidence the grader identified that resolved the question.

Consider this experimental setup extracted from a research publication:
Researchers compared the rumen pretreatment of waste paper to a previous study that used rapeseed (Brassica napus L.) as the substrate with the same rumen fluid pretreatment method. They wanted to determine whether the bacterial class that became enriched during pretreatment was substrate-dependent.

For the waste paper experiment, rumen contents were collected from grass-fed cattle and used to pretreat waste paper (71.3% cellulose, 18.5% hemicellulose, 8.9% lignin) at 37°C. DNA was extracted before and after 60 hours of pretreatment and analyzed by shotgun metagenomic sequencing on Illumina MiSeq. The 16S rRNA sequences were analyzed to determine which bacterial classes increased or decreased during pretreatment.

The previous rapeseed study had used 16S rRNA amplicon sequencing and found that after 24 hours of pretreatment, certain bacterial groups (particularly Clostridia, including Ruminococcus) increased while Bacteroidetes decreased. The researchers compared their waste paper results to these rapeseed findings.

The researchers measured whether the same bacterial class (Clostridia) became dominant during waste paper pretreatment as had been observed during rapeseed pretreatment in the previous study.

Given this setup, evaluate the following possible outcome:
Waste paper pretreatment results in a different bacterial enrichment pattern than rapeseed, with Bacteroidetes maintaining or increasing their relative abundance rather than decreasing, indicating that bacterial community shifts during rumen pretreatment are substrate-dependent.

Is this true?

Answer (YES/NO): NO